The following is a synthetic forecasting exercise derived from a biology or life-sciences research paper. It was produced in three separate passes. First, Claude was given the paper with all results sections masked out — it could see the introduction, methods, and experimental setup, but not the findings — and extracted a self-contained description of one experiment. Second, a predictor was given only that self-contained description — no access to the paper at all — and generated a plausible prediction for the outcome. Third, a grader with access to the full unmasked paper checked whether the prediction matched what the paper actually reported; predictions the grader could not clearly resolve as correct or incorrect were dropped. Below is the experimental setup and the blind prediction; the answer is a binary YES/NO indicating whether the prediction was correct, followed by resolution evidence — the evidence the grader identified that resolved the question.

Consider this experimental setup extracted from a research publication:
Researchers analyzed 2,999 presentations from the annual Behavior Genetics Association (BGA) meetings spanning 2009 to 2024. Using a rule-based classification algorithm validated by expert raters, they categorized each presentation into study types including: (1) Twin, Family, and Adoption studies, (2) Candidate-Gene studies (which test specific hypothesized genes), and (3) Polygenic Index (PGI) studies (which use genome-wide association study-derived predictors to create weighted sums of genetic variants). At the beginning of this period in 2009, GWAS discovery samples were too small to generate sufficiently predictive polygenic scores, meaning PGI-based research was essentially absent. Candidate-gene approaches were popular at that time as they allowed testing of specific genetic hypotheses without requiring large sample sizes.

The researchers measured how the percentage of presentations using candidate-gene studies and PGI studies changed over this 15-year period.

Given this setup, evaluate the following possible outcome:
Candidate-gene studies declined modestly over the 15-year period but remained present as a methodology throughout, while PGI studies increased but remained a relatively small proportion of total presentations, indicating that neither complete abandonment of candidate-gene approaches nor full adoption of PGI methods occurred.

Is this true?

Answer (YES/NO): NO